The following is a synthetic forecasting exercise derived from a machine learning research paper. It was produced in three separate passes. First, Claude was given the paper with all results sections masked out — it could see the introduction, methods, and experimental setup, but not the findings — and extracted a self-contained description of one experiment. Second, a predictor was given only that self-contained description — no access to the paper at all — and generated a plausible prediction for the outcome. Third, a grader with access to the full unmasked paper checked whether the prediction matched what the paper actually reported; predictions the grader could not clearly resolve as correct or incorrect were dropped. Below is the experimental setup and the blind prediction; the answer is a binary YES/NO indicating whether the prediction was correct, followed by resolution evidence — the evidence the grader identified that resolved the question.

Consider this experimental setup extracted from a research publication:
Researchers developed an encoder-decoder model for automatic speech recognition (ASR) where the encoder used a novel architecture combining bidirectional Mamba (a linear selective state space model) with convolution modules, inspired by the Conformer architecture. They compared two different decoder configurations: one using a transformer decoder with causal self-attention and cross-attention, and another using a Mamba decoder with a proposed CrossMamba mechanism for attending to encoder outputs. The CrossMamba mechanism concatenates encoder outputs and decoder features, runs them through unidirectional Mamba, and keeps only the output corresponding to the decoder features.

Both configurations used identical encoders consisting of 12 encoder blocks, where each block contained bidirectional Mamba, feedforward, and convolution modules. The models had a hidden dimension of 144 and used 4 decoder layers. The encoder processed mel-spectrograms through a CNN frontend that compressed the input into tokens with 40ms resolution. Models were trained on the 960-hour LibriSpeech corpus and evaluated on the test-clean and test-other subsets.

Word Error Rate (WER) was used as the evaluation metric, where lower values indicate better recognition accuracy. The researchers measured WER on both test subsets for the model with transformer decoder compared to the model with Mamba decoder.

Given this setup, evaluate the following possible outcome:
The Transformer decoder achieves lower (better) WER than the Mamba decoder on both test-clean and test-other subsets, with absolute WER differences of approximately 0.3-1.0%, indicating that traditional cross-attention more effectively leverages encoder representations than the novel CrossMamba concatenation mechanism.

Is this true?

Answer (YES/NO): NO